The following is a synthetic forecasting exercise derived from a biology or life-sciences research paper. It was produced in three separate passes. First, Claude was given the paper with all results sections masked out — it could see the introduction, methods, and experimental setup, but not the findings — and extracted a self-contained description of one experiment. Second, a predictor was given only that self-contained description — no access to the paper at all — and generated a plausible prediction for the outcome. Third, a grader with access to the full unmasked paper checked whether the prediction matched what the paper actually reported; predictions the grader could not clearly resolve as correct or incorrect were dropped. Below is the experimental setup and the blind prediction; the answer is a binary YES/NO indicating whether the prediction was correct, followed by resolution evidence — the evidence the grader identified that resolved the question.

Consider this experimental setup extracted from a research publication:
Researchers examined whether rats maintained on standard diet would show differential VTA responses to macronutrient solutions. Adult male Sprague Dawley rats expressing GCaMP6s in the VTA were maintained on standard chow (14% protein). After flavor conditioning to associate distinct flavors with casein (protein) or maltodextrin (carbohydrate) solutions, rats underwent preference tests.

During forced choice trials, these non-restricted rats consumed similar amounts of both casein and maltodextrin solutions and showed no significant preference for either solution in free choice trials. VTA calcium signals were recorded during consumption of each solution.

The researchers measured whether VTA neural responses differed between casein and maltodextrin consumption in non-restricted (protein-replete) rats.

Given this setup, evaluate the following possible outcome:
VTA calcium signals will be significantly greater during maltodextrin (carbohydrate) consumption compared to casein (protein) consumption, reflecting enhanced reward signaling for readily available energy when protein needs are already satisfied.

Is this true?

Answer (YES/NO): NO